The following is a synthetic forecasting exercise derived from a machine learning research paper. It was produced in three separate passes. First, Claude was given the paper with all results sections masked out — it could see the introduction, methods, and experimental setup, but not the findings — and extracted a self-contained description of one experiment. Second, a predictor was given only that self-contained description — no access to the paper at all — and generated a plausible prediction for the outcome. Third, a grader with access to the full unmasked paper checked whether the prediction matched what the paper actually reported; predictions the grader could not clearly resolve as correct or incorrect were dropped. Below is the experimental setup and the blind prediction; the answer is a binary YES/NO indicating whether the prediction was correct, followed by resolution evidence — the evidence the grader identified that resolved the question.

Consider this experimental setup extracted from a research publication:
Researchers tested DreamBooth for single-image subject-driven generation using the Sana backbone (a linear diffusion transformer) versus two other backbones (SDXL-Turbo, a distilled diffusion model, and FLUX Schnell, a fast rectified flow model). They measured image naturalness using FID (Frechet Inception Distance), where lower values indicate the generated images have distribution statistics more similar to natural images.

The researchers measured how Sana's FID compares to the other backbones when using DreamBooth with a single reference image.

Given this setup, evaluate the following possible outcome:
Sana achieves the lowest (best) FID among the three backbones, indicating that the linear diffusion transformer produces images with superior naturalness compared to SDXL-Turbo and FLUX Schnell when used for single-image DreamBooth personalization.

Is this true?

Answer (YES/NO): YES